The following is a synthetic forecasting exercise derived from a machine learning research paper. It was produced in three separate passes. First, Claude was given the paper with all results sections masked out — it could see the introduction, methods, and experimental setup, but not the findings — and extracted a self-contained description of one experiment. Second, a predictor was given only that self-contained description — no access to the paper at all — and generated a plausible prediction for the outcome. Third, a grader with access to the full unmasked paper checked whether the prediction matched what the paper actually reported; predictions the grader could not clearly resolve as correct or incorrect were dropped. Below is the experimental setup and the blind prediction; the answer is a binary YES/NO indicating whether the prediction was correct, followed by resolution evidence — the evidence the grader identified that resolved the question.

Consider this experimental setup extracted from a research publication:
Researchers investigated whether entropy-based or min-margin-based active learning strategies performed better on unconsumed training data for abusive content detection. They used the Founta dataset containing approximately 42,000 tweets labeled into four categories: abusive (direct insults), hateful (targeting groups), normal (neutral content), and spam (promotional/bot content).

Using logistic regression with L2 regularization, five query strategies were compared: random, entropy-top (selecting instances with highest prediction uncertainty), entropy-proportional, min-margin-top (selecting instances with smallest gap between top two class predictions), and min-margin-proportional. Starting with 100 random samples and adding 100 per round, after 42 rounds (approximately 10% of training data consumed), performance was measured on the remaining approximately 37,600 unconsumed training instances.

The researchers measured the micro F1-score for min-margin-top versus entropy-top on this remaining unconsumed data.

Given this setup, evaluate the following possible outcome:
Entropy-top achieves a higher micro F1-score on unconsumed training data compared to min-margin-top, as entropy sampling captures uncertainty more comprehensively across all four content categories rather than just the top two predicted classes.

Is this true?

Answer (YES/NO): NO